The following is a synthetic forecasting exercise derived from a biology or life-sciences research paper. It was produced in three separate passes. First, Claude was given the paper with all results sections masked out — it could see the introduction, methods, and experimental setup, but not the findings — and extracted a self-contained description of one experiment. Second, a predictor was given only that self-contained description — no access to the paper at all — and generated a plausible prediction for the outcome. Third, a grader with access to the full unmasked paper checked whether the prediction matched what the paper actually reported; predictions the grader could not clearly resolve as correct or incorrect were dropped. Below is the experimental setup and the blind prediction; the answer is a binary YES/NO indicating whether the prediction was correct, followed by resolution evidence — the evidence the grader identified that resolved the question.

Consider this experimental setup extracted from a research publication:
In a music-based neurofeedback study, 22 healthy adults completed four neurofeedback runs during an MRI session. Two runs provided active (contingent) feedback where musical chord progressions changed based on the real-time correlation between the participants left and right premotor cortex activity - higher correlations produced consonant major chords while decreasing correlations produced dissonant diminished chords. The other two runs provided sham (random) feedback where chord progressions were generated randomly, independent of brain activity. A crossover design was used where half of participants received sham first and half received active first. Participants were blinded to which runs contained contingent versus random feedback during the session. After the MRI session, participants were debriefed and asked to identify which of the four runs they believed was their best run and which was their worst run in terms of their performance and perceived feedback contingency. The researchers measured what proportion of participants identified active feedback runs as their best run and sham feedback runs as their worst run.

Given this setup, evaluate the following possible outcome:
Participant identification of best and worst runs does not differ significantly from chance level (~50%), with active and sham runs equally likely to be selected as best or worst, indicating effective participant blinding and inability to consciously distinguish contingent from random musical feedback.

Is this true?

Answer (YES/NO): NO